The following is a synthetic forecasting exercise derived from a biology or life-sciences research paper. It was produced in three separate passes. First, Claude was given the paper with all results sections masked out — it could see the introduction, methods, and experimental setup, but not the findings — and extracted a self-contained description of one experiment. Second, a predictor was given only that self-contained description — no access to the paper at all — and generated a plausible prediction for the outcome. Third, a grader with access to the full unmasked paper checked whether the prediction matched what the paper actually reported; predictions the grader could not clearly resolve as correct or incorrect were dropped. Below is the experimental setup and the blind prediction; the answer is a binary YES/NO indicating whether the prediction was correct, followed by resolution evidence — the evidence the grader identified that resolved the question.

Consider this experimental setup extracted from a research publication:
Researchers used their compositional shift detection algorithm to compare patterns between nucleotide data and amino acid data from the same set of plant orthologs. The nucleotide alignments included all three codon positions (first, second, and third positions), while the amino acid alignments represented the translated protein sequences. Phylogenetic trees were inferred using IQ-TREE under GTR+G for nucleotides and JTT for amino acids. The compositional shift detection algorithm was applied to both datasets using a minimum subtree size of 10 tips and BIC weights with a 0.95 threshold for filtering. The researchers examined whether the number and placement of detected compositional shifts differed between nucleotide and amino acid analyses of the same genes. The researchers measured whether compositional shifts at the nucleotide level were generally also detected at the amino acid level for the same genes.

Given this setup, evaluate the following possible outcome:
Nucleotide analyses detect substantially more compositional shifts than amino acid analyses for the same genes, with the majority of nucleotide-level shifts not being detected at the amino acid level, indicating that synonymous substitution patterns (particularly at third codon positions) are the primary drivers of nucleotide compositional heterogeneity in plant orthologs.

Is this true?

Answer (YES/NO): YES